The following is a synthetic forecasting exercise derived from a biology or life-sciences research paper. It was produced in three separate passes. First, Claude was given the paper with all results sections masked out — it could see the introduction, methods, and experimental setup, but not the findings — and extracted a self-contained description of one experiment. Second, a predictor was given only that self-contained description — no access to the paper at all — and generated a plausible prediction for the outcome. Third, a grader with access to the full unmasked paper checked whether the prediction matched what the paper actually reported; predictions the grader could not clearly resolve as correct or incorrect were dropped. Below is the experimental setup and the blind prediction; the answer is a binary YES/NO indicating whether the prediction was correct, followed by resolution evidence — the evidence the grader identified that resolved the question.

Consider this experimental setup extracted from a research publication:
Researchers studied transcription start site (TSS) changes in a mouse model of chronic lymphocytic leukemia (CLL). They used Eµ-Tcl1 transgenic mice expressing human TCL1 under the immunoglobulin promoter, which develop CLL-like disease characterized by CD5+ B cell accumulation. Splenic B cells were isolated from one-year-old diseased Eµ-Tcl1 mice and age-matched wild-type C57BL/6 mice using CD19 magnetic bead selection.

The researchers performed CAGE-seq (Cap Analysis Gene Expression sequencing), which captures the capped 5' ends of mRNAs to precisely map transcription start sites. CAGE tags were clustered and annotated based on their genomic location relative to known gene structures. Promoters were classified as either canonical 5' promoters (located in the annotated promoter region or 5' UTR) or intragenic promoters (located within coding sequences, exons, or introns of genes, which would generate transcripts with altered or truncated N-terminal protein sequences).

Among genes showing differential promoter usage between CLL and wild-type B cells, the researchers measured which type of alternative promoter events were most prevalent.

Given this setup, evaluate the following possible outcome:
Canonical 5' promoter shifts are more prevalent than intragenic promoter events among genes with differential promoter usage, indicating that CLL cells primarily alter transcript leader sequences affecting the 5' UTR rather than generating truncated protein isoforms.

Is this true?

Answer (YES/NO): NO